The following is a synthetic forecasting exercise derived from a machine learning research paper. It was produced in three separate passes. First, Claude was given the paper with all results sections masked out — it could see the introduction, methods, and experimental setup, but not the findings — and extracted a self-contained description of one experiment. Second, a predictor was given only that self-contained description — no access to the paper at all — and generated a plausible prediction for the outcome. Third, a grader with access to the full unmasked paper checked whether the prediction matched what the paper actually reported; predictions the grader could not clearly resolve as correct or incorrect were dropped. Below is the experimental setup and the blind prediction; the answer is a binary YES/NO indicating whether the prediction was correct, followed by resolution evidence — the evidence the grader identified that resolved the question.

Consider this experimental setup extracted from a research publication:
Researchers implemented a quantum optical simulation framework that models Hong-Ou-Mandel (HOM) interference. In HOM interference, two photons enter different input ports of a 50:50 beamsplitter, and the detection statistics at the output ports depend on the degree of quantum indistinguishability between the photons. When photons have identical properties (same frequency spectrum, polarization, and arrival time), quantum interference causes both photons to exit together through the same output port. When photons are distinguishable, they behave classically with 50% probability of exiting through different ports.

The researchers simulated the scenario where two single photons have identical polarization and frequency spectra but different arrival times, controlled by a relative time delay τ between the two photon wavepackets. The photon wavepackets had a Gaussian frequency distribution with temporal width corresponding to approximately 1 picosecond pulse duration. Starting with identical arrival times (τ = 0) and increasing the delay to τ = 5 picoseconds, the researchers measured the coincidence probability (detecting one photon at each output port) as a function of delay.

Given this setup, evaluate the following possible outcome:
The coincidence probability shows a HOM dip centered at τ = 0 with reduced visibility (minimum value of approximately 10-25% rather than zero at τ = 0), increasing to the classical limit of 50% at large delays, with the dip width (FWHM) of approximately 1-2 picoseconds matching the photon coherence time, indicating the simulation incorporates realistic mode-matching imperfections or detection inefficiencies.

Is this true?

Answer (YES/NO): NO